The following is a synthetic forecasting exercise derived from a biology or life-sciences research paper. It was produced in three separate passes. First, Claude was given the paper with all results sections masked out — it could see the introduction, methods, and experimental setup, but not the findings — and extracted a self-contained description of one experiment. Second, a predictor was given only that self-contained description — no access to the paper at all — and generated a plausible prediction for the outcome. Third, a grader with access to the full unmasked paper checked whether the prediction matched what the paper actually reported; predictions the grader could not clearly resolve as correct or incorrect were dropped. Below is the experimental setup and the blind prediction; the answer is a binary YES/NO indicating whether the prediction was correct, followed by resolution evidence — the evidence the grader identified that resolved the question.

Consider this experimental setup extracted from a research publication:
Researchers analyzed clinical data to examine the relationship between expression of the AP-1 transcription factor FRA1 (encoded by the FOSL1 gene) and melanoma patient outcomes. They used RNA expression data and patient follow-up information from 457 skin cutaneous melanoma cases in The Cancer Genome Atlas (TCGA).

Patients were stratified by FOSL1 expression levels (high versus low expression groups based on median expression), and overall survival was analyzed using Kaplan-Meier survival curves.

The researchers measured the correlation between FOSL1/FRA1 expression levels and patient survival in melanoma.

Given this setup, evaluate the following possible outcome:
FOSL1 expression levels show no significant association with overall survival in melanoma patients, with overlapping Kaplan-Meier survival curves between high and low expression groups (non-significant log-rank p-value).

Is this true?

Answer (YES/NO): NO